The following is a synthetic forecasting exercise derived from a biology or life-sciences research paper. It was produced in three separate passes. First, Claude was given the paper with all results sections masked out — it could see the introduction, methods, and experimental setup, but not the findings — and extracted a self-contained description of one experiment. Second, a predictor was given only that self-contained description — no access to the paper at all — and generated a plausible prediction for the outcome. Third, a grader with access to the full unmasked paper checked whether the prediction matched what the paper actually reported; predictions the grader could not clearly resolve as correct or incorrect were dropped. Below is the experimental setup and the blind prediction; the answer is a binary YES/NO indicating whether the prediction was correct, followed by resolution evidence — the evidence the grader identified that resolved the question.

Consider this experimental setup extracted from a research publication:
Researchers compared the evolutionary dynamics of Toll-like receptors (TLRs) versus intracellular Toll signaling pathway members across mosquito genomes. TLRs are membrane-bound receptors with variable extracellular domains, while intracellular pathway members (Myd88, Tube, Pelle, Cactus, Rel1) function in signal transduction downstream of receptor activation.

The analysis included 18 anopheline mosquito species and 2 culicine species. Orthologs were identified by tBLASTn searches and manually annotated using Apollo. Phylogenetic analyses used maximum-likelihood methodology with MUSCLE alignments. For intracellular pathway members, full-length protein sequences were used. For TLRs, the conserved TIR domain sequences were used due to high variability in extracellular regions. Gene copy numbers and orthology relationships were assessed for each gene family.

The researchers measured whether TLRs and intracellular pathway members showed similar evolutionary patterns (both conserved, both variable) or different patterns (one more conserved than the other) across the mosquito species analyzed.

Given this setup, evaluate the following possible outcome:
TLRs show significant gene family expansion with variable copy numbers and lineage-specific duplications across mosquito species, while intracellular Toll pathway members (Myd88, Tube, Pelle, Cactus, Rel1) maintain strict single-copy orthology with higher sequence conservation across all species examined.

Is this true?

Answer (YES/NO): NO